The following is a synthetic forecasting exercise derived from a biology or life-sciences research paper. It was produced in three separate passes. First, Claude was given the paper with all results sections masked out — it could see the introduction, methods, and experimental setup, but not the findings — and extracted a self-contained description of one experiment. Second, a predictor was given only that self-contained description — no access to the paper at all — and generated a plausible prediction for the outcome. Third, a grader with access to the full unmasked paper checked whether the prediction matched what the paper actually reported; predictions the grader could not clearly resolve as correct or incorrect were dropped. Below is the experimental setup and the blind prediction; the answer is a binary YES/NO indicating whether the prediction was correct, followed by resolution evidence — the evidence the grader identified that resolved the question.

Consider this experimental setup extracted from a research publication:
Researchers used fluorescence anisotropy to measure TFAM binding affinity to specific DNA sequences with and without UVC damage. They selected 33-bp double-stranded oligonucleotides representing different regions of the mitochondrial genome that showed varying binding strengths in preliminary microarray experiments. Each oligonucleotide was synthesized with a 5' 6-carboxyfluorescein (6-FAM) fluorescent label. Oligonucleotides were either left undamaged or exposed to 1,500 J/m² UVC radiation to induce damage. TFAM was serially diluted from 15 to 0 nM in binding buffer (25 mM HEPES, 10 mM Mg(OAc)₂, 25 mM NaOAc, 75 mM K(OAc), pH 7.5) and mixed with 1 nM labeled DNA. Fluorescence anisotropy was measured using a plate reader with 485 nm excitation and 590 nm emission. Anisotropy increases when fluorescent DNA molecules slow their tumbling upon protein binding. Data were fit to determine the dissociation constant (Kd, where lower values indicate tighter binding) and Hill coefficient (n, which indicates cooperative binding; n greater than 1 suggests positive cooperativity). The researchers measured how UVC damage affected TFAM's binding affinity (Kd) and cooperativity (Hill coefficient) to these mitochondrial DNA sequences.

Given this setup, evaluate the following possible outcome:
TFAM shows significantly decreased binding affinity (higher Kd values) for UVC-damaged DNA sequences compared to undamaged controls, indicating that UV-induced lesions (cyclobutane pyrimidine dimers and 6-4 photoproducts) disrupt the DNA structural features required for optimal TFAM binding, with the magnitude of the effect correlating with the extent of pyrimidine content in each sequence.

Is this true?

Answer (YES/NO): NO